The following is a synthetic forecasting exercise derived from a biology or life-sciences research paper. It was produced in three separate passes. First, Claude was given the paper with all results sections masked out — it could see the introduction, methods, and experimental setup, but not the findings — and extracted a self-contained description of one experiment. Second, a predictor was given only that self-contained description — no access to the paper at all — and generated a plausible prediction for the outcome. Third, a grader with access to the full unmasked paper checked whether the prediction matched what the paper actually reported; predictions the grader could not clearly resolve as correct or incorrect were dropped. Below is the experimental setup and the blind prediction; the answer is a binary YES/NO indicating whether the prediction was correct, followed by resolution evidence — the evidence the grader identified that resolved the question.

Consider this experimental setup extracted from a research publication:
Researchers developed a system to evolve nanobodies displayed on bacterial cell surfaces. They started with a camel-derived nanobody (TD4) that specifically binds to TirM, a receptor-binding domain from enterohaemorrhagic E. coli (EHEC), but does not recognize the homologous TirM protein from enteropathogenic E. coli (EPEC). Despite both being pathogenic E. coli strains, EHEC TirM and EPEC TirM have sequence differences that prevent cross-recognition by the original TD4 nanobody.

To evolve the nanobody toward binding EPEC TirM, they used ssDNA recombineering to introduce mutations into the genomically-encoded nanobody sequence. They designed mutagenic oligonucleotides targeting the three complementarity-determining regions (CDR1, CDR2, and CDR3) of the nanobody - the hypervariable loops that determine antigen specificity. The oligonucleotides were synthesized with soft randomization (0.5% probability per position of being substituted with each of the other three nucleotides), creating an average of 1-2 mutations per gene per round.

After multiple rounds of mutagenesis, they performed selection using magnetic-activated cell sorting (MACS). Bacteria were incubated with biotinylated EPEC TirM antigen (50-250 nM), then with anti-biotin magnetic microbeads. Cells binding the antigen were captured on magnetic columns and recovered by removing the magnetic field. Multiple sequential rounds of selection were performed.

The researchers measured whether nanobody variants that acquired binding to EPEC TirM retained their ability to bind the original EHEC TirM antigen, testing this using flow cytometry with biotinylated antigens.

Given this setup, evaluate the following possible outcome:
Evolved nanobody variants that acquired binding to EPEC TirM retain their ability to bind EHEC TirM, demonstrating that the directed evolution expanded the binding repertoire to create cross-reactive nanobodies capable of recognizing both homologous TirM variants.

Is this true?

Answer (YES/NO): YES